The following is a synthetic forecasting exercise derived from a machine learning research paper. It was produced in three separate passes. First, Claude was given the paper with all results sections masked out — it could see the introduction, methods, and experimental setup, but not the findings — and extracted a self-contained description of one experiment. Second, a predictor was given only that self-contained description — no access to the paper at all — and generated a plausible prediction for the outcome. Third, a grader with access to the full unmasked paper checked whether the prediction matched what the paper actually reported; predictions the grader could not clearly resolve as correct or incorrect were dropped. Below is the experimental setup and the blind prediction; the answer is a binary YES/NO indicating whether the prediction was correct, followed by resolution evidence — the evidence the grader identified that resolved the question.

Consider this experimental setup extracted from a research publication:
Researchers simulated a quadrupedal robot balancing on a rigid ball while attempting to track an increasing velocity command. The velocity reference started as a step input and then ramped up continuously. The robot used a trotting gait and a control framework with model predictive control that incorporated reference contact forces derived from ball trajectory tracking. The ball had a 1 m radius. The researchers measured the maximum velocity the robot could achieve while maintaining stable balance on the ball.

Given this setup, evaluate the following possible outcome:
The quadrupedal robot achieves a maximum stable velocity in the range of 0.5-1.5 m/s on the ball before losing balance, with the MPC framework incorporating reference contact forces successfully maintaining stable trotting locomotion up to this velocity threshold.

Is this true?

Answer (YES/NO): YES